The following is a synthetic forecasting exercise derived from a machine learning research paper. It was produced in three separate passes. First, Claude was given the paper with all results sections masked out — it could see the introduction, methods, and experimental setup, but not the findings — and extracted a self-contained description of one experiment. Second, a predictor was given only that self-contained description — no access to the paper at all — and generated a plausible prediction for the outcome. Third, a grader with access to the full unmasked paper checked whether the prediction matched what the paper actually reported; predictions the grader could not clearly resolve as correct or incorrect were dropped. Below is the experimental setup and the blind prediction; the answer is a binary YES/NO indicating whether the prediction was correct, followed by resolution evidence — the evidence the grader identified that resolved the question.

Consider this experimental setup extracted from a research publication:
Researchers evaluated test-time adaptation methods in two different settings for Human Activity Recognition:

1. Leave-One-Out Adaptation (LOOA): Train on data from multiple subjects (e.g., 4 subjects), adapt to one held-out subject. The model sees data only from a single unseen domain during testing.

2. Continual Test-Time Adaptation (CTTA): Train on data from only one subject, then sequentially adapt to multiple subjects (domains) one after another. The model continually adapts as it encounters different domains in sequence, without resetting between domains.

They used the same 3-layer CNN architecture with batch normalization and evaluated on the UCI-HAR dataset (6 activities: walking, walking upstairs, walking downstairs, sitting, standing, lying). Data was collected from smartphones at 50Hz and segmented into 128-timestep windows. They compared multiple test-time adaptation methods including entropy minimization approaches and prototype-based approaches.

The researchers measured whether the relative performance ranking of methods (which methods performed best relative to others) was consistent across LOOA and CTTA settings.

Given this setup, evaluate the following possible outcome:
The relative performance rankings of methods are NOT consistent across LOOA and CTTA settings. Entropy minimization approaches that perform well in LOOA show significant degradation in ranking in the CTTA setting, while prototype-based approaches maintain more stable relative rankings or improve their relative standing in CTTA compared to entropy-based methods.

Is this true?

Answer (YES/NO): NO